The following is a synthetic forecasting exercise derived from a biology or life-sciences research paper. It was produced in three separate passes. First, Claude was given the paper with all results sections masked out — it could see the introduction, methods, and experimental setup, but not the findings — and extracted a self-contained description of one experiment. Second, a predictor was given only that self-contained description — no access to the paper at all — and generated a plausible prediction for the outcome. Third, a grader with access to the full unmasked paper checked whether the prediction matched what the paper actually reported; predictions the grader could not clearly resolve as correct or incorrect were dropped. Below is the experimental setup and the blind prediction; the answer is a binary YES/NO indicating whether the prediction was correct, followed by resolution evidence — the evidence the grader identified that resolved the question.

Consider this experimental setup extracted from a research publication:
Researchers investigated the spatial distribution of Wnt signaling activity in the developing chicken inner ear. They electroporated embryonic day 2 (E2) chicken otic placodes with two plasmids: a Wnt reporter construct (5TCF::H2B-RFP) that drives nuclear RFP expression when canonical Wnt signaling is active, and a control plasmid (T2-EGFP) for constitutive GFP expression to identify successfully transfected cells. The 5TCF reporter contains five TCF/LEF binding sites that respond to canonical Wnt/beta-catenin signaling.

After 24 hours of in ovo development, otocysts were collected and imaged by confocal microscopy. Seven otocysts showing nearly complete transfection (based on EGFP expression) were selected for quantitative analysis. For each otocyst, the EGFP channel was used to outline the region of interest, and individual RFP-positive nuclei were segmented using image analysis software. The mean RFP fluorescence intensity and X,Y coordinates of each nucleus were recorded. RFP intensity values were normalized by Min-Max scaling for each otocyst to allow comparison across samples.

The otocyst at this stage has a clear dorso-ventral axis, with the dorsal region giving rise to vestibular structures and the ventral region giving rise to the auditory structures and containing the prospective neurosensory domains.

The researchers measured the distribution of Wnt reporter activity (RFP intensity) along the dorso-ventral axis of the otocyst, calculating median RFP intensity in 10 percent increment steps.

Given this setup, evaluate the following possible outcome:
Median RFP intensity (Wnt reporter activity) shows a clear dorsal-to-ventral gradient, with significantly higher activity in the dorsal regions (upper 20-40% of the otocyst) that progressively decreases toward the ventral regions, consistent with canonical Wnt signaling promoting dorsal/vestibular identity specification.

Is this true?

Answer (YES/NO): NO